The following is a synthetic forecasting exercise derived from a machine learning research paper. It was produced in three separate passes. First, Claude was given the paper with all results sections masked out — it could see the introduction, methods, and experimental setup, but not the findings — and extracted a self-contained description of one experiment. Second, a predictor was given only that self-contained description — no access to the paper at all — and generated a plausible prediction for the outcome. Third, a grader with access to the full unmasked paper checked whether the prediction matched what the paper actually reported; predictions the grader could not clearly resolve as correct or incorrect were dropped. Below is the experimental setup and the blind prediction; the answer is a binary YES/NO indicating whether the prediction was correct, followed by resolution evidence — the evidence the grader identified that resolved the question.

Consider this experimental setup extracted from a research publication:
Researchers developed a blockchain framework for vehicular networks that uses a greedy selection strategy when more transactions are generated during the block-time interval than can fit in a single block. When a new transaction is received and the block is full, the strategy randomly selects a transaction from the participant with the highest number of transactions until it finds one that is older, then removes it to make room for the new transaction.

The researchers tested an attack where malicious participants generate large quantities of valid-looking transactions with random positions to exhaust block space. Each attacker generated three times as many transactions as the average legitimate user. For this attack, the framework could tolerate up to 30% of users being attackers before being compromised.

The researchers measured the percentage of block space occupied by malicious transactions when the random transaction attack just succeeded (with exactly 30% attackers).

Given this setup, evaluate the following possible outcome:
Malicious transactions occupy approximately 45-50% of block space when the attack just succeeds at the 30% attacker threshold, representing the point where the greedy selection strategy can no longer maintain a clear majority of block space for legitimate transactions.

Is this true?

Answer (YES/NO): NO